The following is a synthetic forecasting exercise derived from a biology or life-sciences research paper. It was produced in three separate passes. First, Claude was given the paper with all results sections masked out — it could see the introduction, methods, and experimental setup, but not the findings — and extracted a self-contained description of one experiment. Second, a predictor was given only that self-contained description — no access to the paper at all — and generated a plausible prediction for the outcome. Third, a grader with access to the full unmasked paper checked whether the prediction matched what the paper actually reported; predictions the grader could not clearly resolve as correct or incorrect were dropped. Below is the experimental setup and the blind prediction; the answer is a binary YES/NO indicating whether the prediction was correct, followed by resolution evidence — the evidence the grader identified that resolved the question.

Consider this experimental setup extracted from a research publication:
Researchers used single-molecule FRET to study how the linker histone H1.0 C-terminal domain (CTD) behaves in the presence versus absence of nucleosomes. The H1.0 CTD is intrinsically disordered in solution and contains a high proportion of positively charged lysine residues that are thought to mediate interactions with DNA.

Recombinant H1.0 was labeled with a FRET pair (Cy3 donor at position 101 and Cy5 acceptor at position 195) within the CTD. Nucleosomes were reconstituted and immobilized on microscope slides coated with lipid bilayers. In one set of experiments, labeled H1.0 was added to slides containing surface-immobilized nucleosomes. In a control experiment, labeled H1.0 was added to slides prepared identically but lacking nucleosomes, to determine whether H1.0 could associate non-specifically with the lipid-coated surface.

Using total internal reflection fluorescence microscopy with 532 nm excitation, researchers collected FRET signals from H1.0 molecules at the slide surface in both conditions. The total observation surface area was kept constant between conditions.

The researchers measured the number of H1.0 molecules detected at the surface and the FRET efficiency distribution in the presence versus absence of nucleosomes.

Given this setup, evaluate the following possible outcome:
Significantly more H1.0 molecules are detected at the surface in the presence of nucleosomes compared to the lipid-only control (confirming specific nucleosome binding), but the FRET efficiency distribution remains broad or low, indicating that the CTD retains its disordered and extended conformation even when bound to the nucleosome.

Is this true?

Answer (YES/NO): NO